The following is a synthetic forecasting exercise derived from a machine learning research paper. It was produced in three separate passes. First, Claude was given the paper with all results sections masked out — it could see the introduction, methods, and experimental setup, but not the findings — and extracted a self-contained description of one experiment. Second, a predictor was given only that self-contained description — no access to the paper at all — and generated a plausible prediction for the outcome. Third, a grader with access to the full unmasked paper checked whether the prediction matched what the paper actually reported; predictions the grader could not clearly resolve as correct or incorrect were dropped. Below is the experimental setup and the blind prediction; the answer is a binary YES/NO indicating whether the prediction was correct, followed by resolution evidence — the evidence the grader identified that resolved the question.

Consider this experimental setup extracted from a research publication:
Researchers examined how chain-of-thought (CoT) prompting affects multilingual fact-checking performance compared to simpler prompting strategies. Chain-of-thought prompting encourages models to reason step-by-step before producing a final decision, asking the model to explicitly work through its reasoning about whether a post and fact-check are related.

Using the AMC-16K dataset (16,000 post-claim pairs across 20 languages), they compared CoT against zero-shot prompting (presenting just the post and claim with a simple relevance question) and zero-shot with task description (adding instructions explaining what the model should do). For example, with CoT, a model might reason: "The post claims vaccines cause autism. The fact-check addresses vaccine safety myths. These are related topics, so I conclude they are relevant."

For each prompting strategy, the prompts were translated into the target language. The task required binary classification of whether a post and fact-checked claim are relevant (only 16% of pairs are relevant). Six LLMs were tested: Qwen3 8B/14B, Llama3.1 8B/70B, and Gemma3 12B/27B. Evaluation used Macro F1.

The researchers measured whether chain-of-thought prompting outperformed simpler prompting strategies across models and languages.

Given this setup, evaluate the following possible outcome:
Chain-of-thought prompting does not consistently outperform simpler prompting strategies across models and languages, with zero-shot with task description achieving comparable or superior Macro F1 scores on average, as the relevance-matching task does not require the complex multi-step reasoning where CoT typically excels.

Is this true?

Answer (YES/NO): NO